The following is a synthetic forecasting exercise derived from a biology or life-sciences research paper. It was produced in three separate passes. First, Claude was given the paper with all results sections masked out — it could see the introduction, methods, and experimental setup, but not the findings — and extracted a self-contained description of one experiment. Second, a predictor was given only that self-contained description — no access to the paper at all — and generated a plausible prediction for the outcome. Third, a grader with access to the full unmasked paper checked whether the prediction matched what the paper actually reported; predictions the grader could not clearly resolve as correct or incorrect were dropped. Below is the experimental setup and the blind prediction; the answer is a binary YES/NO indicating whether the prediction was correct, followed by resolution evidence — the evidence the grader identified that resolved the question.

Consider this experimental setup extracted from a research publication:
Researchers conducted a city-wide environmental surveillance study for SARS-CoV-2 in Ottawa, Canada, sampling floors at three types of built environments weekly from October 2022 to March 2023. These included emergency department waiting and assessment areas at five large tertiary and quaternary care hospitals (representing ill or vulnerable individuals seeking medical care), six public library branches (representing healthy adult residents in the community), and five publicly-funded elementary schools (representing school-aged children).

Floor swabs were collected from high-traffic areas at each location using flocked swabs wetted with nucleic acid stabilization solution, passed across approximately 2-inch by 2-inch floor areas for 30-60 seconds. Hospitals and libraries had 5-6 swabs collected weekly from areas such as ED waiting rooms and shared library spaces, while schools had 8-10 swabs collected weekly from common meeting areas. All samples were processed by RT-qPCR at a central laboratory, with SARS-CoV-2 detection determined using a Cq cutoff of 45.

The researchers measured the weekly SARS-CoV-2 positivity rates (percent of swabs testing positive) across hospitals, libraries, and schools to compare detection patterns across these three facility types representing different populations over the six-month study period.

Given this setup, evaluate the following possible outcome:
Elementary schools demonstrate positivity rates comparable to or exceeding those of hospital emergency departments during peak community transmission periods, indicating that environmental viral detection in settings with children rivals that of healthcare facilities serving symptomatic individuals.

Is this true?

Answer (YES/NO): NO